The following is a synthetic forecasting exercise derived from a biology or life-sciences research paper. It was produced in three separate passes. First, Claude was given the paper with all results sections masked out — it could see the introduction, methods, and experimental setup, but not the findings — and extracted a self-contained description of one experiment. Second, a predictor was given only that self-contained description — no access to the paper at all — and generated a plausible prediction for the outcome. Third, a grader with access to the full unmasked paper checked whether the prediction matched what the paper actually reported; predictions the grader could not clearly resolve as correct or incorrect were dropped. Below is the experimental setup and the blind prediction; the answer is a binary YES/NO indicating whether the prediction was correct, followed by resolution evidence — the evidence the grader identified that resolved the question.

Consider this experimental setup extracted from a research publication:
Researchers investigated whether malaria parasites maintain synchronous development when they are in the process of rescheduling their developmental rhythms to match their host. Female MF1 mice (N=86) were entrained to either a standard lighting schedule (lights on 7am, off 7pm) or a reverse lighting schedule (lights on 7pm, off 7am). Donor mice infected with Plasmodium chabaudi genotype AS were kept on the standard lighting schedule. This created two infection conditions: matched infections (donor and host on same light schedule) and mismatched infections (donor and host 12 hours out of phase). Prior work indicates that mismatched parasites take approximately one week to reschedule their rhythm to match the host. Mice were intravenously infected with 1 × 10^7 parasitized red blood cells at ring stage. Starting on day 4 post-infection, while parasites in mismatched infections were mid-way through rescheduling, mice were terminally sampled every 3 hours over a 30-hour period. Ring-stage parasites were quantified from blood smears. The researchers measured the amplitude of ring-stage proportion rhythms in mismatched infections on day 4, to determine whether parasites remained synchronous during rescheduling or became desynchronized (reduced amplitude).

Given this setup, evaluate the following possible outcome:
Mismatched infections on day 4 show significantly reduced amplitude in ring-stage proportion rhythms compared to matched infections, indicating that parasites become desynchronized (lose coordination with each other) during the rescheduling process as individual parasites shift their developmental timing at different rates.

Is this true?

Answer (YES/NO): NO